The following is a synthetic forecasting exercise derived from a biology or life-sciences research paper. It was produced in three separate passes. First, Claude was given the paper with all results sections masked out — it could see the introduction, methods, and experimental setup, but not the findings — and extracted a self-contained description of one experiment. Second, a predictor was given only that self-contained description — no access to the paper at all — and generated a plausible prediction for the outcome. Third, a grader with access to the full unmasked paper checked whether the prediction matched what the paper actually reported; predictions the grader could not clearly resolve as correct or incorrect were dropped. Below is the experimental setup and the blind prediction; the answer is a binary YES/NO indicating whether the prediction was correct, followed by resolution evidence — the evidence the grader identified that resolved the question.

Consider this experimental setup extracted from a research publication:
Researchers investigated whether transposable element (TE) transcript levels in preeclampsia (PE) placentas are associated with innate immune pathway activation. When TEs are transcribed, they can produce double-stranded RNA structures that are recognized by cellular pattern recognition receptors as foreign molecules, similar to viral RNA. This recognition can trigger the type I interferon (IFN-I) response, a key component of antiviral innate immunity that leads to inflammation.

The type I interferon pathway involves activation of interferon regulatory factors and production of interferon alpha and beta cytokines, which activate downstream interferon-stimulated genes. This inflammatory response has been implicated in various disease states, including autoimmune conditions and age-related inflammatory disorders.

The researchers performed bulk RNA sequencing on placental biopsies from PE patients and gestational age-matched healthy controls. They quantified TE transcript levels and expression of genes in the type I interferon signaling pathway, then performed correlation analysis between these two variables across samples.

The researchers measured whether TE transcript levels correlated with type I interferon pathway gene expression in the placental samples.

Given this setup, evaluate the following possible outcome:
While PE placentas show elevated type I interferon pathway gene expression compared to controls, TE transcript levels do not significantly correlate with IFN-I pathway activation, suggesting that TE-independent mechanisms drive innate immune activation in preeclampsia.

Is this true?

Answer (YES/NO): NO